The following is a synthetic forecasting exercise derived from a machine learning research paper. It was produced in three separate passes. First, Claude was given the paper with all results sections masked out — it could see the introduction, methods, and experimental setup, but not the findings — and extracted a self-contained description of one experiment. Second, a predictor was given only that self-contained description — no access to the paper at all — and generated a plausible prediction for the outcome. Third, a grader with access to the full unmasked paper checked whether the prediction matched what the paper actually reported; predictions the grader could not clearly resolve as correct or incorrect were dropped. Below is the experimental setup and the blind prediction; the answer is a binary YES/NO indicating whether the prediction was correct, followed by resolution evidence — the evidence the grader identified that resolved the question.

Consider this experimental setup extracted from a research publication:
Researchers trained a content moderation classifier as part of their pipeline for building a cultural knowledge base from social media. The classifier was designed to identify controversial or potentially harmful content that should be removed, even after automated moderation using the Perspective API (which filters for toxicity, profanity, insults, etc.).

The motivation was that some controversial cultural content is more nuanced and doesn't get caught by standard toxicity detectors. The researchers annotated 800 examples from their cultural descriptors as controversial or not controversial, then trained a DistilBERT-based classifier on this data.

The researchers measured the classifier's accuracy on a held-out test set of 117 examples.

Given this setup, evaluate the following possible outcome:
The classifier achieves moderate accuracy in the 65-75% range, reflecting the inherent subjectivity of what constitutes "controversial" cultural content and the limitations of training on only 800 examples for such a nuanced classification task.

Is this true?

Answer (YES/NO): NO